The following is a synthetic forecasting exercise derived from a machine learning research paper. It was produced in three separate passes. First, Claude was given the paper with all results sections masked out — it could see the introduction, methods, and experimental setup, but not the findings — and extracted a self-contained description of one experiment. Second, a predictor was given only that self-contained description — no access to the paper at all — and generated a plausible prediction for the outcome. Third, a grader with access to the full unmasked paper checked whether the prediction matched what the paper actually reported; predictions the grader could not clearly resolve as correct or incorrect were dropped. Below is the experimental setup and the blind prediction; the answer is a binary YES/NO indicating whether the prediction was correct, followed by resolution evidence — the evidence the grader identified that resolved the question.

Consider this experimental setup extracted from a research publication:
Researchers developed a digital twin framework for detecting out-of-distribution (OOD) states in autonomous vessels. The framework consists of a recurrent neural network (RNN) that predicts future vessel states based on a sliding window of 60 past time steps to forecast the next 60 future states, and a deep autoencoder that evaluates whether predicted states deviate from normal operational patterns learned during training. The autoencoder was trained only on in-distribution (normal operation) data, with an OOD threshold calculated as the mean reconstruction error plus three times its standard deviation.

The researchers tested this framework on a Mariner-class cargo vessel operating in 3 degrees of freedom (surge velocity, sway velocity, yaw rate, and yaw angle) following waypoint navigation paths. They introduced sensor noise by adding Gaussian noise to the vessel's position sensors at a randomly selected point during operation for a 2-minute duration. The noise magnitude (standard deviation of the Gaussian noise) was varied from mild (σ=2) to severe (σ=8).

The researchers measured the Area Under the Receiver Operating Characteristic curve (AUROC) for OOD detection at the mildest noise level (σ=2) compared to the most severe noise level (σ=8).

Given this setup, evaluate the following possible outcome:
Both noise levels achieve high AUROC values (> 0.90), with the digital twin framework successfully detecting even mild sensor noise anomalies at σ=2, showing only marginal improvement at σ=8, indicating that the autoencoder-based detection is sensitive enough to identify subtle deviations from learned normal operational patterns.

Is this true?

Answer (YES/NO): YES